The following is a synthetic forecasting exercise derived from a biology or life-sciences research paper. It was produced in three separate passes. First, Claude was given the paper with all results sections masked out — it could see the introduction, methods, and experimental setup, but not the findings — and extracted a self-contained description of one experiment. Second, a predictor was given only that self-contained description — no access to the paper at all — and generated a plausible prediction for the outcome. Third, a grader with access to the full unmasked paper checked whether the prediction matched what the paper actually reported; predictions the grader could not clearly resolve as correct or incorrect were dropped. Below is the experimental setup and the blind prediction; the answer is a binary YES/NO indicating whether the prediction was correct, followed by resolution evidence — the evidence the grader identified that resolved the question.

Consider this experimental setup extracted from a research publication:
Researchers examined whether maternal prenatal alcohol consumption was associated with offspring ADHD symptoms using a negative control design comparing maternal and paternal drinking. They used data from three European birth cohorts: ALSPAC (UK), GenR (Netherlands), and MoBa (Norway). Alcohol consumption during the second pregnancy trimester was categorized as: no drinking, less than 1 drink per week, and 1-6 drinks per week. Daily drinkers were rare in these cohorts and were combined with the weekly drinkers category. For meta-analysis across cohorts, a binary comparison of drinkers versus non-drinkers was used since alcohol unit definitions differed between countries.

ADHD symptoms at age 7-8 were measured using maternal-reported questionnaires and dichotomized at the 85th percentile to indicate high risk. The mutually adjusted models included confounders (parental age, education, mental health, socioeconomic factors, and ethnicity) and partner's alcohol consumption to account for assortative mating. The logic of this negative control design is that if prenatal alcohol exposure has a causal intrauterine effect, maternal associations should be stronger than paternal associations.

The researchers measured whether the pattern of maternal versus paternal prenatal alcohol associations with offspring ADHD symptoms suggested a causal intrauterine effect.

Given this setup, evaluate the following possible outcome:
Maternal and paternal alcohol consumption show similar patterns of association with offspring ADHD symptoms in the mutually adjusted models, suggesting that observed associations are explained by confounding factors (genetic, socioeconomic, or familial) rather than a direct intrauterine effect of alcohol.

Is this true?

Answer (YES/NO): NO